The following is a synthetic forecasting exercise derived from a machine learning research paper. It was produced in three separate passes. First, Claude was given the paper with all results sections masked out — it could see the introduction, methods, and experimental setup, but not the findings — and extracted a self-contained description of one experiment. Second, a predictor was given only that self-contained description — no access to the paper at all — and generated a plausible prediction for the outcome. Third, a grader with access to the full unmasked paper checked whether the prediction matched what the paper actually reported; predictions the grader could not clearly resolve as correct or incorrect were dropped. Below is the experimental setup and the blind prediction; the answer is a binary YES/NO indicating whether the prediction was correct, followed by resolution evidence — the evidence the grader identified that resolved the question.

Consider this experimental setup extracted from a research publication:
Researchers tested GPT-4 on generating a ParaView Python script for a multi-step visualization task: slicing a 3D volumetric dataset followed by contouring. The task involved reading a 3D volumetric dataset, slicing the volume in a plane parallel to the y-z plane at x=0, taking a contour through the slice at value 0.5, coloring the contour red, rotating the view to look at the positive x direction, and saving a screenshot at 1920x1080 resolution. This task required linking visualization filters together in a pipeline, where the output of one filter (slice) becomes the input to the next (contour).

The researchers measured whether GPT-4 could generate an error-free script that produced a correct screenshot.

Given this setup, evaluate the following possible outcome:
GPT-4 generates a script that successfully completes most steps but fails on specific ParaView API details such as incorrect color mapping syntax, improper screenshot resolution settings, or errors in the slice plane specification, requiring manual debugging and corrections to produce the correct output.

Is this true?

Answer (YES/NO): NO